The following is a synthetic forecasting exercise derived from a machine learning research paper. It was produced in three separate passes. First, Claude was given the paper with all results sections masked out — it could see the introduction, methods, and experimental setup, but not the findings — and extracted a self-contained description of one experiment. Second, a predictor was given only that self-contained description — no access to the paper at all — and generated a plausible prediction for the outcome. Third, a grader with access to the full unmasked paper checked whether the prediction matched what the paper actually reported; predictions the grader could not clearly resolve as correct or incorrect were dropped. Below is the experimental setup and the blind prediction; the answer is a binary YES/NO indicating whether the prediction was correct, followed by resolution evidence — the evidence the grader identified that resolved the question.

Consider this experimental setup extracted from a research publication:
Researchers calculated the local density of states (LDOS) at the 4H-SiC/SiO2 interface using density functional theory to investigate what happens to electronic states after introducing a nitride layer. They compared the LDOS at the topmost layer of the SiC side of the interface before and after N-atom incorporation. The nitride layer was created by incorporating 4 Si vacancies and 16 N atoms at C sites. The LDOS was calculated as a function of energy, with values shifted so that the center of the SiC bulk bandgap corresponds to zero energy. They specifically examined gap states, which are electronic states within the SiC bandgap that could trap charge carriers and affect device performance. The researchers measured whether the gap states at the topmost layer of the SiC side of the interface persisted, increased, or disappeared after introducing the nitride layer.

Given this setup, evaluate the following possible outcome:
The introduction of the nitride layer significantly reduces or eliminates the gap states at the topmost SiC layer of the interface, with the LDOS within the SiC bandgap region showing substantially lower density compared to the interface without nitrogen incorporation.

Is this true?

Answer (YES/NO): YES